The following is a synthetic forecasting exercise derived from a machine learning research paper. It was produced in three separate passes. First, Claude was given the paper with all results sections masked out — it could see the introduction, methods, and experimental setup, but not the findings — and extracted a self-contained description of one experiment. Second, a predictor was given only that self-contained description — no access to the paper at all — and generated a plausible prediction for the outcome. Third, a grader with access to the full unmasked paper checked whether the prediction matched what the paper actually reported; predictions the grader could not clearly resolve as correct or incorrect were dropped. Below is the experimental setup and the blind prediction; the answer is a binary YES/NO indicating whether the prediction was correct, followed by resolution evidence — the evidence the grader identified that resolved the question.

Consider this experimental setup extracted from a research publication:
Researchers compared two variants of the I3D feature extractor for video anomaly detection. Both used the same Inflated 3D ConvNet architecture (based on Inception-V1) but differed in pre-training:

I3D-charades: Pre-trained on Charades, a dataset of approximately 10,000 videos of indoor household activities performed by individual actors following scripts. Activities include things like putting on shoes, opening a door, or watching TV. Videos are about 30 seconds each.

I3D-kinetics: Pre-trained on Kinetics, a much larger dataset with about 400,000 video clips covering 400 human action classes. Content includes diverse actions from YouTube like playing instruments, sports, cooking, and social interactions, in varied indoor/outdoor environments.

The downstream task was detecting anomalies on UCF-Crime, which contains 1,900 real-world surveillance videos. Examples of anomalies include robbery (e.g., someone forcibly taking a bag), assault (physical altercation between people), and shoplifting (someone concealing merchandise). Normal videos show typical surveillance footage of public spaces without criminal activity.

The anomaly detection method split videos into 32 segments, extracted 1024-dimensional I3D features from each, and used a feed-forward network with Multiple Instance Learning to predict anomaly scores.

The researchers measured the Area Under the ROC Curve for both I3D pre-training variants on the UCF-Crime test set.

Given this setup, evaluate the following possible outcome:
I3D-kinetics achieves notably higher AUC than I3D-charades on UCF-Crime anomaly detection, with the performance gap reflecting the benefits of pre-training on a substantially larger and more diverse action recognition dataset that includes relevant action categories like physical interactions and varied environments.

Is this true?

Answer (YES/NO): NO